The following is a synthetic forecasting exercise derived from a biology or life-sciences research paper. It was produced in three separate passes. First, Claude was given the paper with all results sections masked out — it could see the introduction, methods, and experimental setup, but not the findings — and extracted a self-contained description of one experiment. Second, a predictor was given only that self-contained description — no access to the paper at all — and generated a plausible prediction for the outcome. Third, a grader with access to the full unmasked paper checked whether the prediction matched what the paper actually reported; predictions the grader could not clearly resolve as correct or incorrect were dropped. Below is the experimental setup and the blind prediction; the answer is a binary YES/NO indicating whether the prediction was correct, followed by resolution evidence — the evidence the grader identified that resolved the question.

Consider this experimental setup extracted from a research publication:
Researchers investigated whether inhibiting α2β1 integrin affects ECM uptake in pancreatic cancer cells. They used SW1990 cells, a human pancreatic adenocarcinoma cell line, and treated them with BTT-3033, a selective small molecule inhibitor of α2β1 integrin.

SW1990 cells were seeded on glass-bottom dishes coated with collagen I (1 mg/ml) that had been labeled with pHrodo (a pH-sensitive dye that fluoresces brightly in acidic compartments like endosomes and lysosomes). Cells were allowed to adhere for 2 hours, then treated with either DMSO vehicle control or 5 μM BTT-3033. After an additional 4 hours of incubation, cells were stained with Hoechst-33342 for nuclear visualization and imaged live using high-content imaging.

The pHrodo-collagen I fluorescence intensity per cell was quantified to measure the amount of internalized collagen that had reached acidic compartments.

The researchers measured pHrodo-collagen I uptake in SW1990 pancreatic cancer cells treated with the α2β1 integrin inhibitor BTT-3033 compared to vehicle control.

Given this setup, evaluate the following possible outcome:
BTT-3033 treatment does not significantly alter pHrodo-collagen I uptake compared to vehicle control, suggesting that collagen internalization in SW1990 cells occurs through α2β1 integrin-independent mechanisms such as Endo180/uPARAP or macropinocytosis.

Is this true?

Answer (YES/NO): NO